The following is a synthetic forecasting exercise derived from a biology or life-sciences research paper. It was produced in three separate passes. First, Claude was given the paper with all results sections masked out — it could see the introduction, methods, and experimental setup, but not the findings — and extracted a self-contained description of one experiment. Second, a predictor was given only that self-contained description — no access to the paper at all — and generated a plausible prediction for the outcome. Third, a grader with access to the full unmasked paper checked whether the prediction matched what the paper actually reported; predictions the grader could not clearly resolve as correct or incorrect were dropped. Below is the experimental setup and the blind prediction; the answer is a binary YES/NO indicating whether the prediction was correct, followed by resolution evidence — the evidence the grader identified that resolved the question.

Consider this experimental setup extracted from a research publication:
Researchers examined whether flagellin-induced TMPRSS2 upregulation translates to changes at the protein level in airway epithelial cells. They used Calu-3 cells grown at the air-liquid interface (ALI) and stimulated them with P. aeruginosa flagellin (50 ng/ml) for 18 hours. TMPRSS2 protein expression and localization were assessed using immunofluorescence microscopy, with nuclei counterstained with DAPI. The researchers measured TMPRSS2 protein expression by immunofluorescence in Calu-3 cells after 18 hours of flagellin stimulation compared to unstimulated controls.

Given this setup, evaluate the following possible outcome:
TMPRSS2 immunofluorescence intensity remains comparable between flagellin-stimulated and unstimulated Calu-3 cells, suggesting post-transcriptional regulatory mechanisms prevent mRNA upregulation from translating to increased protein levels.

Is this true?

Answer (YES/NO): NO